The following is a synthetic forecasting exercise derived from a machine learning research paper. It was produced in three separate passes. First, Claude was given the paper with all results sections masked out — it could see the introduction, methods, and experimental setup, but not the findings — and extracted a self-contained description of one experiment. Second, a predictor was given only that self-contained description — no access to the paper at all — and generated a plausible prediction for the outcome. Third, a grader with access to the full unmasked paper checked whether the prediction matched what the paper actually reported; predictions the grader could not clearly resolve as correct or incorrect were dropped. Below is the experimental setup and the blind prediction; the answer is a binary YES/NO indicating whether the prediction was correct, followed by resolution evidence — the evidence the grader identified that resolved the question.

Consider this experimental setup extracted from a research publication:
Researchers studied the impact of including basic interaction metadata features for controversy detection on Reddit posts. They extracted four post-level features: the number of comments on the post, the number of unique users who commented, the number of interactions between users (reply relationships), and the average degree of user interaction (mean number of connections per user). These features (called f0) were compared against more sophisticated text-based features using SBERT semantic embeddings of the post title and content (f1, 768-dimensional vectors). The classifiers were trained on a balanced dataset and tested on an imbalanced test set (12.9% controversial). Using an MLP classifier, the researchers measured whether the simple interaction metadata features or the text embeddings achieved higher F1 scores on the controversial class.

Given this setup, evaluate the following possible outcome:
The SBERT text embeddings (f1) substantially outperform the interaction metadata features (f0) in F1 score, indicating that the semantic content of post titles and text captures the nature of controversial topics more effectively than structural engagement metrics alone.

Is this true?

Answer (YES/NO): NO